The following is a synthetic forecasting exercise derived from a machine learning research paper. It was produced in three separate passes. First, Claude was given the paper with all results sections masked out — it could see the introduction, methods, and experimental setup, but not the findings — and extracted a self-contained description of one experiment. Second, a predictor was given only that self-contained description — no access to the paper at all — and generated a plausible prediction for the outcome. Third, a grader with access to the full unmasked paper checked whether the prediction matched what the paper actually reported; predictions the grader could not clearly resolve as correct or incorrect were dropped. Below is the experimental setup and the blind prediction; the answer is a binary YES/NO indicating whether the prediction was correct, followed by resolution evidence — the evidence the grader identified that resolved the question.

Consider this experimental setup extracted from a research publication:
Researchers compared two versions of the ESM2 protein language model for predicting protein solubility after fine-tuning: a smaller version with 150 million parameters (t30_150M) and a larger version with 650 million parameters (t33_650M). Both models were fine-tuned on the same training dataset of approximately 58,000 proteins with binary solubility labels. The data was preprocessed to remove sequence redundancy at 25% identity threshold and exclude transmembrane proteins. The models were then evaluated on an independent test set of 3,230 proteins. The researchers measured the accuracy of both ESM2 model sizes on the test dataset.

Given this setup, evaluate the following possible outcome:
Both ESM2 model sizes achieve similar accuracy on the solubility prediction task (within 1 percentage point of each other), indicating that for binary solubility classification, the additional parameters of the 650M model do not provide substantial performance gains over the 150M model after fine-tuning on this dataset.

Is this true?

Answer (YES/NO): YES